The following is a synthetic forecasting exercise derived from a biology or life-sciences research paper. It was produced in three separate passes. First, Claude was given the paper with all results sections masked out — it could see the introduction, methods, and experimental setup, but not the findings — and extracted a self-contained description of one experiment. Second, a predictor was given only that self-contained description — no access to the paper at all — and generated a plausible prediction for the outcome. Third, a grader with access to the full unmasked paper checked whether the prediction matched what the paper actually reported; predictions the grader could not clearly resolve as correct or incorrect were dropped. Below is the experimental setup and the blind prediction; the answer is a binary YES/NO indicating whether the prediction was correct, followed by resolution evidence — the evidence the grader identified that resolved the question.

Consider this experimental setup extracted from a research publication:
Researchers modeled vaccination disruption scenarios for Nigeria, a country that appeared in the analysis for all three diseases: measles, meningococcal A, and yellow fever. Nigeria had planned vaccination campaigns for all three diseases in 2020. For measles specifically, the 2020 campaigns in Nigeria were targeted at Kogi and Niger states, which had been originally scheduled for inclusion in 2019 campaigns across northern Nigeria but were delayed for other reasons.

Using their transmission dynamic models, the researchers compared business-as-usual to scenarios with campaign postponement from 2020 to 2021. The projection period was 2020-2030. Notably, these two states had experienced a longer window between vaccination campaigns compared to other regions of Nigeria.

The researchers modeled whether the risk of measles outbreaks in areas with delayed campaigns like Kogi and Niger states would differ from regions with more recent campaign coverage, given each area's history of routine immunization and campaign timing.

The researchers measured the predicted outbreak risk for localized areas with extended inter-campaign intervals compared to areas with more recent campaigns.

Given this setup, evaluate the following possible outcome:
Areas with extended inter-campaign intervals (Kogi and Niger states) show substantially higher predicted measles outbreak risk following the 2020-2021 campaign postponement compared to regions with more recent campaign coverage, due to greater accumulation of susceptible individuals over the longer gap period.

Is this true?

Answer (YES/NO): YES